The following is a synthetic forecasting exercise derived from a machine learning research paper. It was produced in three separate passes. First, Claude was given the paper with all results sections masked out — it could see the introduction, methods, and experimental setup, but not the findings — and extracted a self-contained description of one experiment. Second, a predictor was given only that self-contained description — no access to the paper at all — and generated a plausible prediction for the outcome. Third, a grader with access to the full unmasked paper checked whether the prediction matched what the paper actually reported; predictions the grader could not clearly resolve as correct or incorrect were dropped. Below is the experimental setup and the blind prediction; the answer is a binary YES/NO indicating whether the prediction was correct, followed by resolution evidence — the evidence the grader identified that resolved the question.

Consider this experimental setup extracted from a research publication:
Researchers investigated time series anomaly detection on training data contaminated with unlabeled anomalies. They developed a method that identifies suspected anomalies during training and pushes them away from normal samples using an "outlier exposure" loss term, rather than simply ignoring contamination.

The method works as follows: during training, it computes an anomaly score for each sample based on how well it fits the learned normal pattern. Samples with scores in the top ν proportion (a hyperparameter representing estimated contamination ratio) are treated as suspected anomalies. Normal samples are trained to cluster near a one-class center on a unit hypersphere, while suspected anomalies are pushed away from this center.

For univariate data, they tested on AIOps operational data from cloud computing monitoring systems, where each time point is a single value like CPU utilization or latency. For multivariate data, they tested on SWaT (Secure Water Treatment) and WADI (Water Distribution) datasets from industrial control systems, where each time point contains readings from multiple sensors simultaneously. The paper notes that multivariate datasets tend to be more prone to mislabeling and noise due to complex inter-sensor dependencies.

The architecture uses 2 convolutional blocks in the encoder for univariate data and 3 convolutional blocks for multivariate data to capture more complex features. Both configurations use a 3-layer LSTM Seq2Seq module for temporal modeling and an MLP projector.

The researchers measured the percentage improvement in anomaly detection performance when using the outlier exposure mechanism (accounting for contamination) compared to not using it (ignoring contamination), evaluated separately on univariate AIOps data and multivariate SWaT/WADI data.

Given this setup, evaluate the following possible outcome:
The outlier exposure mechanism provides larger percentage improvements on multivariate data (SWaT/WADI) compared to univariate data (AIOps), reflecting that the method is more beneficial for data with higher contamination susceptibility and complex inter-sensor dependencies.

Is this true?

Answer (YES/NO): NO